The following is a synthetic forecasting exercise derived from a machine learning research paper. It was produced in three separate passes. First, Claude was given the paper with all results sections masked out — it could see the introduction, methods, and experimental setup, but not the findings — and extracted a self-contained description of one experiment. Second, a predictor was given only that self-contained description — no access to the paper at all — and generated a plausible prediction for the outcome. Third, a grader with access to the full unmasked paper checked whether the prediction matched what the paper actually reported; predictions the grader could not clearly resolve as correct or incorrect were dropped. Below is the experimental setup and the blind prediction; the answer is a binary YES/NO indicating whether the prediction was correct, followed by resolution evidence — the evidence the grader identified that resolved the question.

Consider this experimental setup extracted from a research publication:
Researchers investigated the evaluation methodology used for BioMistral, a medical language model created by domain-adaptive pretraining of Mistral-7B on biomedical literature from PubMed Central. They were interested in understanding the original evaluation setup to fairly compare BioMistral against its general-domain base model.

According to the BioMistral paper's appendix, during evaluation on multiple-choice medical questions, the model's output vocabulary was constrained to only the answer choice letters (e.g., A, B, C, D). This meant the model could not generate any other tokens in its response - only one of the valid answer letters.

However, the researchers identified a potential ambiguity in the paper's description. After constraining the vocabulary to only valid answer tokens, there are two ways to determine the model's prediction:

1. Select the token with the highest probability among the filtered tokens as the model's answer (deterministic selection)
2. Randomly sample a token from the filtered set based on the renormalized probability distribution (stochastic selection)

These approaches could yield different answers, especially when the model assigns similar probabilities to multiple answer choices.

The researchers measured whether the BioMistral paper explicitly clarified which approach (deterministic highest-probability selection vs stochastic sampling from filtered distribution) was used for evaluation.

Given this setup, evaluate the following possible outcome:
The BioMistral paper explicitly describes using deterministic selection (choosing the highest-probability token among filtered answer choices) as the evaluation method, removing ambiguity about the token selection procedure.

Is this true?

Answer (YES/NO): NO